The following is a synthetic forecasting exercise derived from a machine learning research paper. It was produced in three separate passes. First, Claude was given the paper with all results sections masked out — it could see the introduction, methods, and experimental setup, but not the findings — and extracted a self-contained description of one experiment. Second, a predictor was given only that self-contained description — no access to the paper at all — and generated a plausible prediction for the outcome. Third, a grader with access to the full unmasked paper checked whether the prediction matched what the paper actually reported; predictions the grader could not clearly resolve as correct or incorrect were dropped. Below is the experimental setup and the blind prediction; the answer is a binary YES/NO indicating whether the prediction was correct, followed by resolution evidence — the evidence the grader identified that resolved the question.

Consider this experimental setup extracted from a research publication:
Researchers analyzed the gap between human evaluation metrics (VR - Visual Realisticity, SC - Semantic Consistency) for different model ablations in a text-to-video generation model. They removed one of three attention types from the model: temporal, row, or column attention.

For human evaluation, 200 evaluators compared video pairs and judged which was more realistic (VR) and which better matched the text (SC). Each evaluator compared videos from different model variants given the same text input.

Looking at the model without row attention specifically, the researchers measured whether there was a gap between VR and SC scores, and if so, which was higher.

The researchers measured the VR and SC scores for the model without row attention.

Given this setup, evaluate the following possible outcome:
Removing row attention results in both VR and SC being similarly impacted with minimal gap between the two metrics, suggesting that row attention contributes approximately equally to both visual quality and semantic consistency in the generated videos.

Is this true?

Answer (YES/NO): NO